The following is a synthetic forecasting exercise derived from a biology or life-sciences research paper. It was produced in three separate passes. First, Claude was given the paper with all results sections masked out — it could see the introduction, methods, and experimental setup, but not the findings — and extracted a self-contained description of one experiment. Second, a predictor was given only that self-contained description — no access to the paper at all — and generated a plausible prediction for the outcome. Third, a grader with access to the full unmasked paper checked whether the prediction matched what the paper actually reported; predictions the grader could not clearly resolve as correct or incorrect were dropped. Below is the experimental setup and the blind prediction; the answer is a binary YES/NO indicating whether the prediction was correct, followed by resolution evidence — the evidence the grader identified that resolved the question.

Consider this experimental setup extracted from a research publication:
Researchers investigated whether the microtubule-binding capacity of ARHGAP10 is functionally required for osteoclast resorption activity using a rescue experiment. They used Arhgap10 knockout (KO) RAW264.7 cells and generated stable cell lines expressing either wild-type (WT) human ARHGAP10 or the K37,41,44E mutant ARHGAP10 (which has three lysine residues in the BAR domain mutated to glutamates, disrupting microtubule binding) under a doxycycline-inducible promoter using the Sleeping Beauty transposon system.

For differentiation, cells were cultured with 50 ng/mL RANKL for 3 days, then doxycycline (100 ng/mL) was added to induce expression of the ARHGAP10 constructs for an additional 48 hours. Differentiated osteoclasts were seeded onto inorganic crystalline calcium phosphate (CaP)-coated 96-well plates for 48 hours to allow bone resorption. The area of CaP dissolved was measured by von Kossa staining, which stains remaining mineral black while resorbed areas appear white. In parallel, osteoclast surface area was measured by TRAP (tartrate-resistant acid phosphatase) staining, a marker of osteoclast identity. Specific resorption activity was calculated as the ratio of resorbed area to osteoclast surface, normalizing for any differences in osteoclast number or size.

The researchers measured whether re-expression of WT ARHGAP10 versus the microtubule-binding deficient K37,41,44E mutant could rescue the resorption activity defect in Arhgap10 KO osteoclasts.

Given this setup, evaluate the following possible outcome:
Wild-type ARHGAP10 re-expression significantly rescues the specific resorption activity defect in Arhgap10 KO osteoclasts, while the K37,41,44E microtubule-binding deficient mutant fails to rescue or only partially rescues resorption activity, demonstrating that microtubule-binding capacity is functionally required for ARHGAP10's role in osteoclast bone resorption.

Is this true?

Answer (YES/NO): YES